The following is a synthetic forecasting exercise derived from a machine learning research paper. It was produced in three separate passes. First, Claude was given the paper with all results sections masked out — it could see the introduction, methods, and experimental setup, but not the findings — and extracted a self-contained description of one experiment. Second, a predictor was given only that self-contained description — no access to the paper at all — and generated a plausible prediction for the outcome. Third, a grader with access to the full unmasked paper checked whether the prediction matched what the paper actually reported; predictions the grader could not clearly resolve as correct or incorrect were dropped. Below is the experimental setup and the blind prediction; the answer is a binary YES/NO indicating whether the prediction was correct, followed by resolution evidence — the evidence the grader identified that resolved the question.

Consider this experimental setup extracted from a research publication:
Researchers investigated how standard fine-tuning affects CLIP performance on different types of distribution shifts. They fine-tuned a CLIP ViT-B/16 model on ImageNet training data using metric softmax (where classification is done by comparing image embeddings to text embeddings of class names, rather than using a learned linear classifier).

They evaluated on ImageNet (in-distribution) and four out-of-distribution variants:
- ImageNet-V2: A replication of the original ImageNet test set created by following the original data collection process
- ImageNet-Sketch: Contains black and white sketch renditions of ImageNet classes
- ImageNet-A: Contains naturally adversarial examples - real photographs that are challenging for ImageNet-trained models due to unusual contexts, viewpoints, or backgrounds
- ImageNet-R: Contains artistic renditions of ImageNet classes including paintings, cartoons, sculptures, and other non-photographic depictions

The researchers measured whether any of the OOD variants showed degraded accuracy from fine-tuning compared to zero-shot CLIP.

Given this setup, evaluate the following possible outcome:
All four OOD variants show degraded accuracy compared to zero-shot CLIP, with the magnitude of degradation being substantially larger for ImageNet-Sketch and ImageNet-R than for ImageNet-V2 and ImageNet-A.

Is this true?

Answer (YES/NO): NO